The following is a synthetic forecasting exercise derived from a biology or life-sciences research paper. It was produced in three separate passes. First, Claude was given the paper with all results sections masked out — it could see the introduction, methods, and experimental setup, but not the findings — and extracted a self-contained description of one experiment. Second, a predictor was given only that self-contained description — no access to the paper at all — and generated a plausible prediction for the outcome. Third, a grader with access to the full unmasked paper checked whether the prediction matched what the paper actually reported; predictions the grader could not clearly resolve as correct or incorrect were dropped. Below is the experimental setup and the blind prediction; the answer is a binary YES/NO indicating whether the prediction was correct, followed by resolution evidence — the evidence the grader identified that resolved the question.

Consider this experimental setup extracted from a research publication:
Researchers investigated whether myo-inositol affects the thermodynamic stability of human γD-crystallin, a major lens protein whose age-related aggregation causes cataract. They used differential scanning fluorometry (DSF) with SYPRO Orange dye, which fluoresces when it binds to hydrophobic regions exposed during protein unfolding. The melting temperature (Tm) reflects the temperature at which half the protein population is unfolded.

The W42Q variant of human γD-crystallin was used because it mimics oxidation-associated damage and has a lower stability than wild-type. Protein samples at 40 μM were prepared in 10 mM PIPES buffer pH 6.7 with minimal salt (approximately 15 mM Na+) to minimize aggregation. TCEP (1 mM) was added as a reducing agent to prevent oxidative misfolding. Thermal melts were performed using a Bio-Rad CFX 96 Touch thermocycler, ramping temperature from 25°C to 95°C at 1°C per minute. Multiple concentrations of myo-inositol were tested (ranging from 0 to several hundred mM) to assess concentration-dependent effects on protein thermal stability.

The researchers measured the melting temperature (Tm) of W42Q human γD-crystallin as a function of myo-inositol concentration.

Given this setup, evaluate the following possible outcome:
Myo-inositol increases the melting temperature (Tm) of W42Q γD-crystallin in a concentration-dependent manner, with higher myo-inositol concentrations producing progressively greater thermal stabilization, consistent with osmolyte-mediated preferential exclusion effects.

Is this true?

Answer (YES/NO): NO